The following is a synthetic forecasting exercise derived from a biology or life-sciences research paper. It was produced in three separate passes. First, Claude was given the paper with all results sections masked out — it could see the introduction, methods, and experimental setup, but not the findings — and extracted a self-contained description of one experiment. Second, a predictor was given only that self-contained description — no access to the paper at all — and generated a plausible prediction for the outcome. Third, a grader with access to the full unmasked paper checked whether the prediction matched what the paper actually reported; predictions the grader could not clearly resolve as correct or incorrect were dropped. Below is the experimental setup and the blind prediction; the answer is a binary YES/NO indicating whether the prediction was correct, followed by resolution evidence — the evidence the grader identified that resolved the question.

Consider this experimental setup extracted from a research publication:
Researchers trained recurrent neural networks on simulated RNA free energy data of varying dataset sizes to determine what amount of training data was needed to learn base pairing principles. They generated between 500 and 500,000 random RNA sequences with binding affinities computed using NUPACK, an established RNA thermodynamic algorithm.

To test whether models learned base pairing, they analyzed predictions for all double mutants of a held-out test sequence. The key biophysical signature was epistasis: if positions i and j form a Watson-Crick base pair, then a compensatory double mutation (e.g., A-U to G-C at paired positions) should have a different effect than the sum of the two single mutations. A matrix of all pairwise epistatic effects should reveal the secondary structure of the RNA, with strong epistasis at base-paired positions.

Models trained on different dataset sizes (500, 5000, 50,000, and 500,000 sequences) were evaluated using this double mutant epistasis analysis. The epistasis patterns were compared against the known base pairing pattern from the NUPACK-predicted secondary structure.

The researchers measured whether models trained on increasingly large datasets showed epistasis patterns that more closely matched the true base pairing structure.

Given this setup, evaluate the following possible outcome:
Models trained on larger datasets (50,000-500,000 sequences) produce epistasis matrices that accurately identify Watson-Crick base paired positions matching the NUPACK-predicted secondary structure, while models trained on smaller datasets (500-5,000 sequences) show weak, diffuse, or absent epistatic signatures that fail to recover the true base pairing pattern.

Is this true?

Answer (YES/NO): NO